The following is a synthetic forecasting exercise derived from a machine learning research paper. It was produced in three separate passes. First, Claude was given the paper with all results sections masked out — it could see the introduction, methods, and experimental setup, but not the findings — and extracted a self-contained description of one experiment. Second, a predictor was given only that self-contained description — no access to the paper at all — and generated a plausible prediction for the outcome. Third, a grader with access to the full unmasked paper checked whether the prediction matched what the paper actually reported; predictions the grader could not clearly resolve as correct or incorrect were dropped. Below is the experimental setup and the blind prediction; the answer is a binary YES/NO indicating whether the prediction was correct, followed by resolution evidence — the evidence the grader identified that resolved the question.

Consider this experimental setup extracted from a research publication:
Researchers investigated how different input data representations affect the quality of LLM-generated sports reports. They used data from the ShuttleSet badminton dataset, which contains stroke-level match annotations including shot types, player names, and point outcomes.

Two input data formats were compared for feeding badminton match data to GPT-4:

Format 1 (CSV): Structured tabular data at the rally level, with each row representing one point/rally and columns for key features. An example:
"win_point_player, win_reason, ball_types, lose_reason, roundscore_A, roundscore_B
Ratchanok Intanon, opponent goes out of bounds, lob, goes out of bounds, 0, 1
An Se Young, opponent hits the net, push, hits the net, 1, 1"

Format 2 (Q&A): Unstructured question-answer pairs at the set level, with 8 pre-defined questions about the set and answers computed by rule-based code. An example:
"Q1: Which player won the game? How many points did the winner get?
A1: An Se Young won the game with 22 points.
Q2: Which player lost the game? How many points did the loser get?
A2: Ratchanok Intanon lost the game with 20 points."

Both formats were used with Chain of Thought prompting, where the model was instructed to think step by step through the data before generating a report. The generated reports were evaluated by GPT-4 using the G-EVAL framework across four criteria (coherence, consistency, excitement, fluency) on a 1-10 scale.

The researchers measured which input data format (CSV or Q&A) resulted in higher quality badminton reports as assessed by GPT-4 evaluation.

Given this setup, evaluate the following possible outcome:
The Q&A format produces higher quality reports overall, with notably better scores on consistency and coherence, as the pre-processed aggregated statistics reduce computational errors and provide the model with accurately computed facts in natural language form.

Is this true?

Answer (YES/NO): NO